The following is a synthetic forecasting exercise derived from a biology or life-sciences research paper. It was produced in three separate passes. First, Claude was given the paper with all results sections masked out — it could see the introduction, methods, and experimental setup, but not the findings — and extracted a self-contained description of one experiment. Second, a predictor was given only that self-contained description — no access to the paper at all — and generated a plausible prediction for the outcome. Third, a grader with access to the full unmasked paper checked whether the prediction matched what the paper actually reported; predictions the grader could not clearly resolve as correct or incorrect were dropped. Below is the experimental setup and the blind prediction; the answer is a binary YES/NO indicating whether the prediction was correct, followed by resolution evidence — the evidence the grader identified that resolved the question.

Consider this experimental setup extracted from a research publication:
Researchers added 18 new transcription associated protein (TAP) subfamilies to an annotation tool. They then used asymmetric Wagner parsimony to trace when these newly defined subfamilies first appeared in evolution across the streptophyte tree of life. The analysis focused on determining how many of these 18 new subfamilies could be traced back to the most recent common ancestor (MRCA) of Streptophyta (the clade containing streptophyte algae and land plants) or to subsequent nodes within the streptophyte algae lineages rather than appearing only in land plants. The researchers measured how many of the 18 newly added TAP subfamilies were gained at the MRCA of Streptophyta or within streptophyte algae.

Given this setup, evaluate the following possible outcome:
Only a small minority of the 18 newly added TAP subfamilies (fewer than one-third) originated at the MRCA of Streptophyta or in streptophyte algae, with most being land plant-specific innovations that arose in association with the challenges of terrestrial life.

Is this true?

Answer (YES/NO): NO